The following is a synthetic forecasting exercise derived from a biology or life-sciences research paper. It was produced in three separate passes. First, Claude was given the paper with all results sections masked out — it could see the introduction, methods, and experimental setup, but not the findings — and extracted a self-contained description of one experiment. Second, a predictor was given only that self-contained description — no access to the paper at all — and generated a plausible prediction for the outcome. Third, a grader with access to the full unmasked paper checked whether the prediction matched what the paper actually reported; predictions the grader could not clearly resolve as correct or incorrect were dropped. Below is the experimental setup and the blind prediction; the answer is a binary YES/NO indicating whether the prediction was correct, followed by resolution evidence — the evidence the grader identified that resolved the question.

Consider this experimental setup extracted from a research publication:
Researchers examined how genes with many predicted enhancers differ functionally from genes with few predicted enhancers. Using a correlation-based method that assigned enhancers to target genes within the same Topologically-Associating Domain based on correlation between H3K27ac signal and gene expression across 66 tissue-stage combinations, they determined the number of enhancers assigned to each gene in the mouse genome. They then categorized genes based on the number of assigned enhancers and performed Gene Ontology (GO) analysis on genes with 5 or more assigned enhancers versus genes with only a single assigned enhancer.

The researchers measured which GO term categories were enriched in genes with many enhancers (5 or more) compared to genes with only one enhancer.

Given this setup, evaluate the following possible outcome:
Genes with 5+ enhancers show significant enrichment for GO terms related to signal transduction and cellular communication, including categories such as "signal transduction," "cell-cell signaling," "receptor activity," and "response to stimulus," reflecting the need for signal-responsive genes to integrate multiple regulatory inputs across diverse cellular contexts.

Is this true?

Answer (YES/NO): NO